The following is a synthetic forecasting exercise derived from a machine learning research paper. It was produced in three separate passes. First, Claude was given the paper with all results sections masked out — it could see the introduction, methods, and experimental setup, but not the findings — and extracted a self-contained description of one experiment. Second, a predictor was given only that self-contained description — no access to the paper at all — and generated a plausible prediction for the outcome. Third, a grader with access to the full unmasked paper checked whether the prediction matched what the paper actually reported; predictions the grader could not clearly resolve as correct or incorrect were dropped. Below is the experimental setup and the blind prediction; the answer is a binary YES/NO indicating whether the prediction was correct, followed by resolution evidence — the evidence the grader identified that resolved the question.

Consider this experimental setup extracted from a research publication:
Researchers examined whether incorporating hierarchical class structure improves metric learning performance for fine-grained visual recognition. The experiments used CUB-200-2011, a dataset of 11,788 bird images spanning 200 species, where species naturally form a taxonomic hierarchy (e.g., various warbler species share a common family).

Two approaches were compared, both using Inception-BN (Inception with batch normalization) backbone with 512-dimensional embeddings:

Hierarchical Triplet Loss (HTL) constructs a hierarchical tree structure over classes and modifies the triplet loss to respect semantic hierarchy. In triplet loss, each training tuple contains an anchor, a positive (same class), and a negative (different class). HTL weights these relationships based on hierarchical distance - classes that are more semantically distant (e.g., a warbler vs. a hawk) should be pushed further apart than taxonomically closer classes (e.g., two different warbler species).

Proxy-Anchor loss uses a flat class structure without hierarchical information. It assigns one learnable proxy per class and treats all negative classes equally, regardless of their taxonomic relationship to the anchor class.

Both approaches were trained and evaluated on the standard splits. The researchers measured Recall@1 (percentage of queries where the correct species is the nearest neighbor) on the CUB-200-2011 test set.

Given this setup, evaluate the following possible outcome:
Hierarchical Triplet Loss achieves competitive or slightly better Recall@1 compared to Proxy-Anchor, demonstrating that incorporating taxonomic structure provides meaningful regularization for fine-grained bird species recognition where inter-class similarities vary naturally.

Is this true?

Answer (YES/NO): NO